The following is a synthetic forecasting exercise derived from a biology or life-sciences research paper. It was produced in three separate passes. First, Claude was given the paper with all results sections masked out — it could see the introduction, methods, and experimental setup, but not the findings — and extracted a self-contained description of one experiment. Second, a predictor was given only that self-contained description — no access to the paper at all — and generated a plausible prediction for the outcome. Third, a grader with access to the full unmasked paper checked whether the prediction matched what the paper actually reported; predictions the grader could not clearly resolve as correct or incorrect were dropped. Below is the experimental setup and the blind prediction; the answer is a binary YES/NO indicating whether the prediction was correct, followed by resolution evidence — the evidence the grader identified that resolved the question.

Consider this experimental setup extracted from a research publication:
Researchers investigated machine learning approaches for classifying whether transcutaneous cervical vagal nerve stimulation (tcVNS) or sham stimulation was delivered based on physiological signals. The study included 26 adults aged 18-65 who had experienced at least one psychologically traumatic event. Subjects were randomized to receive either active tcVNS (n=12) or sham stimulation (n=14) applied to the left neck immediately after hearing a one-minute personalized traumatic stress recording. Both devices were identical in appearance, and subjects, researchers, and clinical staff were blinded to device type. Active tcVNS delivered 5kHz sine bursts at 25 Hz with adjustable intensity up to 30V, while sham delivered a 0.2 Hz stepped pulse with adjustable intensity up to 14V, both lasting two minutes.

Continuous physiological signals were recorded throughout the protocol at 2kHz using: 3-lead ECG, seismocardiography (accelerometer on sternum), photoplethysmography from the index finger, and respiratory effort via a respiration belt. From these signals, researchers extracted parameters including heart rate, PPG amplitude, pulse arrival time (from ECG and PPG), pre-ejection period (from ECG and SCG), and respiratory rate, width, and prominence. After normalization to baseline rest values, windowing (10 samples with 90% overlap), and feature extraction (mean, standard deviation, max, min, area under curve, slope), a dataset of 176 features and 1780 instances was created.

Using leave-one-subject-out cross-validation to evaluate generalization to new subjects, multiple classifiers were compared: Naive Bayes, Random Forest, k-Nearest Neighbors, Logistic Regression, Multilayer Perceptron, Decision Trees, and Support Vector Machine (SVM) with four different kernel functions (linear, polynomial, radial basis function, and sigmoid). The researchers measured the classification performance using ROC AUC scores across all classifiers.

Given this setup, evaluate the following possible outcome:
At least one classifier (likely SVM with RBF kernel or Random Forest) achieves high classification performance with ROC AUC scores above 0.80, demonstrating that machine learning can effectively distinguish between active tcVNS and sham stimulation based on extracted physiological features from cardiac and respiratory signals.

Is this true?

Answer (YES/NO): YES